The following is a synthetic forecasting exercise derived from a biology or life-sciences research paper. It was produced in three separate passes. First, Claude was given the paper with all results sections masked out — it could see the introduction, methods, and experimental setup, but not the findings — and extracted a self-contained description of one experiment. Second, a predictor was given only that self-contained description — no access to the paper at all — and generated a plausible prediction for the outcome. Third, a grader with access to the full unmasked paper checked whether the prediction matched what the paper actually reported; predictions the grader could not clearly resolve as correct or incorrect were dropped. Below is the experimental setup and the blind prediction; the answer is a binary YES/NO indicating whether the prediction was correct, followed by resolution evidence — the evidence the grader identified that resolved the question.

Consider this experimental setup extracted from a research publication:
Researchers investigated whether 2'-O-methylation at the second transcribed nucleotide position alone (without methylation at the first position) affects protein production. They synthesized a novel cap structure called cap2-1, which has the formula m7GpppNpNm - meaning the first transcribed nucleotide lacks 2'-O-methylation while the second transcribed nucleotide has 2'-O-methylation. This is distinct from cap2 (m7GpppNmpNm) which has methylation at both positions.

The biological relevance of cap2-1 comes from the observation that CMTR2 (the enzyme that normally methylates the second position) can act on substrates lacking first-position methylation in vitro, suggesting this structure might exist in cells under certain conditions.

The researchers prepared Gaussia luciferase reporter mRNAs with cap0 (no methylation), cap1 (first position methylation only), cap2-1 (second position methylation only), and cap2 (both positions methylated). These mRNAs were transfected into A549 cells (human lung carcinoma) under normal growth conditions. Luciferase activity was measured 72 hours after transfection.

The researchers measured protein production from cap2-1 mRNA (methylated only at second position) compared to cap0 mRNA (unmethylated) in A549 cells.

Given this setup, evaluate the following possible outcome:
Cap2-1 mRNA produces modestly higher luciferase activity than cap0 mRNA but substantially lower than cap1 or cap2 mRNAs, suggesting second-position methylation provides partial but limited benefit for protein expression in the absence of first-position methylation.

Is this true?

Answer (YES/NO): NO